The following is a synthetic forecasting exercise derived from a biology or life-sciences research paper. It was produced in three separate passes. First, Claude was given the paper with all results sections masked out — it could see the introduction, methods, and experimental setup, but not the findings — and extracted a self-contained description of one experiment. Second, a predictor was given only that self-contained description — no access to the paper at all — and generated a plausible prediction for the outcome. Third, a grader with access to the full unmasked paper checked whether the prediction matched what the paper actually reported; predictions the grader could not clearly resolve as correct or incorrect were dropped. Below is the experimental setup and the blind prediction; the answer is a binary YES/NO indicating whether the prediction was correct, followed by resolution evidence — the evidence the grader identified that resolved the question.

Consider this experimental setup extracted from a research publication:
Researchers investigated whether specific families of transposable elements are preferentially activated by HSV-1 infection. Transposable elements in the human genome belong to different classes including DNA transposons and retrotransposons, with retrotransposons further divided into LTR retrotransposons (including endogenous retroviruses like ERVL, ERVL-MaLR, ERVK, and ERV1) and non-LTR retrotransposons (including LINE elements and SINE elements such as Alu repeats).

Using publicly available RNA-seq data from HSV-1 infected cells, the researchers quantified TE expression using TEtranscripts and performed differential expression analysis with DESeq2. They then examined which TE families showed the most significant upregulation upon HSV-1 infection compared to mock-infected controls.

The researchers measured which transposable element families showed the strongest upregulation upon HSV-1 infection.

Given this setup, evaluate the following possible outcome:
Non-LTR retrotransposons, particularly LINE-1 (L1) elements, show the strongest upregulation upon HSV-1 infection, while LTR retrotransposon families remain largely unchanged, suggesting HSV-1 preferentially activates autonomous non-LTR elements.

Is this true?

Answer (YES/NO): NO